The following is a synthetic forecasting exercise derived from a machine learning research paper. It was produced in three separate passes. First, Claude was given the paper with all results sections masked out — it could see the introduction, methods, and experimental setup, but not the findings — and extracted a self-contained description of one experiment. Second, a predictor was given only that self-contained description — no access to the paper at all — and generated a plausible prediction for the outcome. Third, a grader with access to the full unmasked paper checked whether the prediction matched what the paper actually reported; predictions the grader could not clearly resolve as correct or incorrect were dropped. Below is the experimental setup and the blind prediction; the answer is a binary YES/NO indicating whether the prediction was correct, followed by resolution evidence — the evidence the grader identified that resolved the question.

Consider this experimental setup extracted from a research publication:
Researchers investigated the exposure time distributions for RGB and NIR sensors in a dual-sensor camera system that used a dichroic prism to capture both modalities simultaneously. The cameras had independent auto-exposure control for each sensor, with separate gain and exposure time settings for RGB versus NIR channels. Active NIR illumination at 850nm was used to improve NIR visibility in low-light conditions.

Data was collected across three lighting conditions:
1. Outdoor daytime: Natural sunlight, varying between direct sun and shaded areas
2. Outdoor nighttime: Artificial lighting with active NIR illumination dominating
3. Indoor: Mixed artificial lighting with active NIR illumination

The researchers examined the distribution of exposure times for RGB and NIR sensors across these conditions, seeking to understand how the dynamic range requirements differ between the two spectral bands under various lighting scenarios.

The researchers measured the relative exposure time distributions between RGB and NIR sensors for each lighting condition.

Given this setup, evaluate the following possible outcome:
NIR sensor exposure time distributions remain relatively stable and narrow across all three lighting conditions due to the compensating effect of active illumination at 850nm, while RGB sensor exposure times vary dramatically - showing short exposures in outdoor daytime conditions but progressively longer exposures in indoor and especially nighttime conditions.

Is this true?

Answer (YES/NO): NO